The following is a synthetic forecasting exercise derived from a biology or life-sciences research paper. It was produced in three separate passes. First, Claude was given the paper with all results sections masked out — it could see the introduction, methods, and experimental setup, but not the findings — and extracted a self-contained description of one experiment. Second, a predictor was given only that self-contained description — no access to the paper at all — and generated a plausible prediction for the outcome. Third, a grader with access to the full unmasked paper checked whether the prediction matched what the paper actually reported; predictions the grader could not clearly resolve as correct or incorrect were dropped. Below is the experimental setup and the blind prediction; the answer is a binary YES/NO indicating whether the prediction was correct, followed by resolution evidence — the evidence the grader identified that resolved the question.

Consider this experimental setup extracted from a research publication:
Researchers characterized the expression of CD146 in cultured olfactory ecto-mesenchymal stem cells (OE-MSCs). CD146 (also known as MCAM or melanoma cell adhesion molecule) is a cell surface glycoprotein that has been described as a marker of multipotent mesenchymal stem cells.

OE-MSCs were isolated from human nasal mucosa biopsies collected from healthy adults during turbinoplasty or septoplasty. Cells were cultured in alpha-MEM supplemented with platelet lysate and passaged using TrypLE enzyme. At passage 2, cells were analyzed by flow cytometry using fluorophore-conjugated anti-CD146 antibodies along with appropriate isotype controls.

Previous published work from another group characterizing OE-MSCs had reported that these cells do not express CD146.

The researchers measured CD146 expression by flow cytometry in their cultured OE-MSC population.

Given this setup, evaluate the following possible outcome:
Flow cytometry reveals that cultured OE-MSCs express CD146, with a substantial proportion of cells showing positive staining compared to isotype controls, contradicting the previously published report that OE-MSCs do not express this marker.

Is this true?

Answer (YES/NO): YES